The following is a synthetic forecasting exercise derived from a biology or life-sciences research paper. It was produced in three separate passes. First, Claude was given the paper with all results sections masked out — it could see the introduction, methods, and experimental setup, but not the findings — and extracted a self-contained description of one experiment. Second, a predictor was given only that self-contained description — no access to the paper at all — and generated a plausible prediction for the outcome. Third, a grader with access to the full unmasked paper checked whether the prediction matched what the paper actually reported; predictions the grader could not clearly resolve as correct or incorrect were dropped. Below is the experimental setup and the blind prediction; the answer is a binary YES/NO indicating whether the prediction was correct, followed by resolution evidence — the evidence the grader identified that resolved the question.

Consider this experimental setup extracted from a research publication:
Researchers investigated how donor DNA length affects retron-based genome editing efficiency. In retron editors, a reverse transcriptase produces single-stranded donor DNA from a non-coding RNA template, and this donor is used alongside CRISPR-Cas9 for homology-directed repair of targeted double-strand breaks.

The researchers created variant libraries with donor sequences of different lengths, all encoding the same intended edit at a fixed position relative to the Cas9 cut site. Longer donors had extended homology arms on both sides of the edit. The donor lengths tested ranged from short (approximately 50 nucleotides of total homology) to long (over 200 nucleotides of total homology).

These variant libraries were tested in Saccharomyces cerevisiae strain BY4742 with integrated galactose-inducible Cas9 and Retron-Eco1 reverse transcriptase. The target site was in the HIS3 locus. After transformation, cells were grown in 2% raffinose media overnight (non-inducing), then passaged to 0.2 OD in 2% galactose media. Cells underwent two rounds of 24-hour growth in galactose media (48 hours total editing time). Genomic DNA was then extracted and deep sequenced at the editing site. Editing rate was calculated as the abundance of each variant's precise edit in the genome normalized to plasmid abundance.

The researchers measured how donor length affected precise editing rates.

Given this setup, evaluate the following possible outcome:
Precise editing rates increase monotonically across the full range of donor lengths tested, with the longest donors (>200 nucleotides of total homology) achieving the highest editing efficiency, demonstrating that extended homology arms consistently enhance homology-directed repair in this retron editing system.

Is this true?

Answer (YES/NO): NO